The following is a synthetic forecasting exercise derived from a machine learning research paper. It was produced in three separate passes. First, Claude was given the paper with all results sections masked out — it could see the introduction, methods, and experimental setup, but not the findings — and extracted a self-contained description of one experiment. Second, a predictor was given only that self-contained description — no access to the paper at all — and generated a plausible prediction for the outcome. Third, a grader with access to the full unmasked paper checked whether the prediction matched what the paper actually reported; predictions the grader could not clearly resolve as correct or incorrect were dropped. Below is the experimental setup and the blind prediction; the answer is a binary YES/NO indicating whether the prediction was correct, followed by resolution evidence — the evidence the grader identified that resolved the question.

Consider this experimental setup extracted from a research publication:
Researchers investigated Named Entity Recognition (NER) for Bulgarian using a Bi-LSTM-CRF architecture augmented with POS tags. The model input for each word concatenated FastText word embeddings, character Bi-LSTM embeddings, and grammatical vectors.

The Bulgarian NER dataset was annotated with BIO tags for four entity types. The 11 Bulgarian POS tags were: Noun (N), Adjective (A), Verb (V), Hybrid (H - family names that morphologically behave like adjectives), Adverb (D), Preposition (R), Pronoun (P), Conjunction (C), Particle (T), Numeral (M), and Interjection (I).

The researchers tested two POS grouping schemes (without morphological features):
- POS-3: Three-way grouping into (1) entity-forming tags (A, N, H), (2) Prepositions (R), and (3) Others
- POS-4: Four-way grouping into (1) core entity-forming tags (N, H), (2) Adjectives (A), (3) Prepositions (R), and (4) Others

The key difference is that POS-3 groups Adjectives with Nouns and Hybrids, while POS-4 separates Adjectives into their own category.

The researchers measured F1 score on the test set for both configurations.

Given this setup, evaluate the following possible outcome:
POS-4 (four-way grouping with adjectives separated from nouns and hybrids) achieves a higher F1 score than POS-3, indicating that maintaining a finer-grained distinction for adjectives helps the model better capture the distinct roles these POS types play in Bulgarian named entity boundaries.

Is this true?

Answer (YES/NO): NO